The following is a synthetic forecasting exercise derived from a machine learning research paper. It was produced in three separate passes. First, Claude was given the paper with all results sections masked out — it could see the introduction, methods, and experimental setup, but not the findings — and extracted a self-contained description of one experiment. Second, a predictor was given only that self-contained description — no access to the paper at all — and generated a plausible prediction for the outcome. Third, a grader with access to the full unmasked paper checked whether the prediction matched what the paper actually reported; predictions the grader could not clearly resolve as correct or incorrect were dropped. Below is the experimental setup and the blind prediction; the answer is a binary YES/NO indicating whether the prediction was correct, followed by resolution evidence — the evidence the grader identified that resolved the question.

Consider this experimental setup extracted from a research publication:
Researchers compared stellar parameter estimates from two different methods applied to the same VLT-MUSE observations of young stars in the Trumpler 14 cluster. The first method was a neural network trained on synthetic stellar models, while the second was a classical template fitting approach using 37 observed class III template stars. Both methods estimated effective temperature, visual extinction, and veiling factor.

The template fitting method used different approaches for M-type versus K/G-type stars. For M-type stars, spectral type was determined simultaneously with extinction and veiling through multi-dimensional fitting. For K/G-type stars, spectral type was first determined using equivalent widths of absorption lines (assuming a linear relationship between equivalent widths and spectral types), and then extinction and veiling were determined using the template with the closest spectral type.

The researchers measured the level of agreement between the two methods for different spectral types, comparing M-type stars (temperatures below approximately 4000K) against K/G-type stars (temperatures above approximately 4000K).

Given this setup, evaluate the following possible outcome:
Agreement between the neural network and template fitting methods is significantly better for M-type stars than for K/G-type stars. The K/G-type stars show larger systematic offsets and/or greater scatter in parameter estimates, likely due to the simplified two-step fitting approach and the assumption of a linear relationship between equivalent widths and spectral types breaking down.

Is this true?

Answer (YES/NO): YES